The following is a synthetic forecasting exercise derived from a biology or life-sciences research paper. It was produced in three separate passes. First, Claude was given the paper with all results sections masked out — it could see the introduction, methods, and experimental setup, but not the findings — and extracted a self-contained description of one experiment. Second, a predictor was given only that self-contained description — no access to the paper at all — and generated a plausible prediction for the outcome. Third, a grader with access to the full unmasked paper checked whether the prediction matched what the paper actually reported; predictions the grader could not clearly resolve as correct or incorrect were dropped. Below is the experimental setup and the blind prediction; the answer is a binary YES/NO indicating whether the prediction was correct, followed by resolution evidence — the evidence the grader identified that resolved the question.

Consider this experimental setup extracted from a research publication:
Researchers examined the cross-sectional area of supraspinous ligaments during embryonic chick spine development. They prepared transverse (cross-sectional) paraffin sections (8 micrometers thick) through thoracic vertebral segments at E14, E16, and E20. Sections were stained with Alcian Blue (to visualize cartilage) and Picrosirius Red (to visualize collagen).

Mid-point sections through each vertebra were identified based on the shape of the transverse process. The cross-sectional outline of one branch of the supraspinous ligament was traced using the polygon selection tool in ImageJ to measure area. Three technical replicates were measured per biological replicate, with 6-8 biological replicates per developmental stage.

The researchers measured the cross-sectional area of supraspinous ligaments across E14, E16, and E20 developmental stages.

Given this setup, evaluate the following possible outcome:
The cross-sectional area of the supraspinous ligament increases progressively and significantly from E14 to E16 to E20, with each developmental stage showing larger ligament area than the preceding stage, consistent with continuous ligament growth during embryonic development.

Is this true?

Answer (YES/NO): NO